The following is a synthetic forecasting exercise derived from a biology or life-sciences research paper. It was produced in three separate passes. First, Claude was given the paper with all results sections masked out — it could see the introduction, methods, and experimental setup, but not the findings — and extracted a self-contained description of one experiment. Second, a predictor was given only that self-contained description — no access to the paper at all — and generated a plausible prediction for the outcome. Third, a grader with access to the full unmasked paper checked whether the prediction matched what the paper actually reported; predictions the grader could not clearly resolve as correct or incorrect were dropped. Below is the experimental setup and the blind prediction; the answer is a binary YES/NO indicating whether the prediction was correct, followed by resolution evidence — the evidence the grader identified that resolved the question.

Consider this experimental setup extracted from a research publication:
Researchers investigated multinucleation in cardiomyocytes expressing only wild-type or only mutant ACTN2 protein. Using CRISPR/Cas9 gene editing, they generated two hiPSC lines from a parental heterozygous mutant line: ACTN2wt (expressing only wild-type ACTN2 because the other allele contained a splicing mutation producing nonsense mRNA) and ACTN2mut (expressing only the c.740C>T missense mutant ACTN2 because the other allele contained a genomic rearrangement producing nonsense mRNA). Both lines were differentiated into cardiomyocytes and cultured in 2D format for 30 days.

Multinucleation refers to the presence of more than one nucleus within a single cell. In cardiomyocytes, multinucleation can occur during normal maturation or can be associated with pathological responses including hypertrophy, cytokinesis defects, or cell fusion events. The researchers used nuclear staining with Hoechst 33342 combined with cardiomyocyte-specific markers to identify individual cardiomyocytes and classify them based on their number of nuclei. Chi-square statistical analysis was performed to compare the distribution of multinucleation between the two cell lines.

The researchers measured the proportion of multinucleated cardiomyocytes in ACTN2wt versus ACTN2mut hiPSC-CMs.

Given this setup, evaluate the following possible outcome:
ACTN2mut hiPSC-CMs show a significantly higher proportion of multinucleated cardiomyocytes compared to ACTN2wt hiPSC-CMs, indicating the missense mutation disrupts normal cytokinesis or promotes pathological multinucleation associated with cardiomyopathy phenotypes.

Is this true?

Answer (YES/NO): YES